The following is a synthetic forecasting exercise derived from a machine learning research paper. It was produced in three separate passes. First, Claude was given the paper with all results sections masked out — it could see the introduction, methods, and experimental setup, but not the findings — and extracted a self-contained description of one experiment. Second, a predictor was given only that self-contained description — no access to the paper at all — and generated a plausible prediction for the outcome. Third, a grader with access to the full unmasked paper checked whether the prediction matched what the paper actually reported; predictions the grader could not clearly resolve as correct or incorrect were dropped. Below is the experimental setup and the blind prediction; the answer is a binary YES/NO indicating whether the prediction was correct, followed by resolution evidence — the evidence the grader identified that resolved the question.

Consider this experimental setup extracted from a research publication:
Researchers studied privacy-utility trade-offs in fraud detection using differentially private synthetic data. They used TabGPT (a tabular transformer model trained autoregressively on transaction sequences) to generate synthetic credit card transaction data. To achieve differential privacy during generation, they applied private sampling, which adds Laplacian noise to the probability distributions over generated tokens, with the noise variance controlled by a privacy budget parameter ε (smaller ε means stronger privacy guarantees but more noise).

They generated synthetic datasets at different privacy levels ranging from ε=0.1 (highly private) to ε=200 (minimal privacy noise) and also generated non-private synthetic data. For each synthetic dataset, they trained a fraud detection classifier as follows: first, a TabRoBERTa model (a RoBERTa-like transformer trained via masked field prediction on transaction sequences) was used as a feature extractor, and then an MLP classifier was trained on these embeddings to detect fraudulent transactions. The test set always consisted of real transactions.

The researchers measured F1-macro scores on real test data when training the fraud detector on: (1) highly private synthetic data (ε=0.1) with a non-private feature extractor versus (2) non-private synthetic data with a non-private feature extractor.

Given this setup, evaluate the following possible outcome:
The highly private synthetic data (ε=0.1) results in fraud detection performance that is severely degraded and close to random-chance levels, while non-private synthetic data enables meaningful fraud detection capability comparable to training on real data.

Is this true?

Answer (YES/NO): NO